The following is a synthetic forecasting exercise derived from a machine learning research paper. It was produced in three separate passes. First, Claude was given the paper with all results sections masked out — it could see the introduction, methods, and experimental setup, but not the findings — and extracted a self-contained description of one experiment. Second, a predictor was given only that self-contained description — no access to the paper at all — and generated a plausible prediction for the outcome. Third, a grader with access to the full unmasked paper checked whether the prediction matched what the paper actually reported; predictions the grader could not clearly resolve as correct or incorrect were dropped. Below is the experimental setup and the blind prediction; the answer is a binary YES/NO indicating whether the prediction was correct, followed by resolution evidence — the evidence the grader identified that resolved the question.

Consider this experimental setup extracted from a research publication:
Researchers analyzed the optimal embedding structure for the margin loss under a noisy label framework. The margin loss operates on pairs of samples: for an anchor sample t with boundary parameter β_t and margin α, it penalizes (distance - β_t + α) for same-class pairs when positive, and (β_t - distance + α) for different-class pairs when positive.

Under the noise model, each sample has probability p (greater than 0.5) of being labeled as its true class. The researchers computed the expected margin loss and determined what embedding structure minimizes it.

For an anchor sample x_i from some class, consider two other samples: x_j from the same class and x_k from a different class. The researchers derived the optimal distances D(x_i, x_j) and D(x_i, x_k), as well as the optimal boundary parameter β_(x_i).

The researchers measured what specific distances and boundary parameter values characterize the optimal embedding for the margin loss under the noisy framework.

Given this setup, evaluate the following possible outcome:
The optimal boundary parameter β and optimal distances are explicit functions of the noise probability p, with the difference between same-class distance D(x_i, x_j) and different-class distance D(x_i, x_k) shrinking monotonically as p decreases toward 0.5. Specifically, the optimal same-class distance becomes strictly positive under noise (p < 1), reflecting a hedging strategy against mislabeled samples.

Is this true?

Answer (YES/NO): NO